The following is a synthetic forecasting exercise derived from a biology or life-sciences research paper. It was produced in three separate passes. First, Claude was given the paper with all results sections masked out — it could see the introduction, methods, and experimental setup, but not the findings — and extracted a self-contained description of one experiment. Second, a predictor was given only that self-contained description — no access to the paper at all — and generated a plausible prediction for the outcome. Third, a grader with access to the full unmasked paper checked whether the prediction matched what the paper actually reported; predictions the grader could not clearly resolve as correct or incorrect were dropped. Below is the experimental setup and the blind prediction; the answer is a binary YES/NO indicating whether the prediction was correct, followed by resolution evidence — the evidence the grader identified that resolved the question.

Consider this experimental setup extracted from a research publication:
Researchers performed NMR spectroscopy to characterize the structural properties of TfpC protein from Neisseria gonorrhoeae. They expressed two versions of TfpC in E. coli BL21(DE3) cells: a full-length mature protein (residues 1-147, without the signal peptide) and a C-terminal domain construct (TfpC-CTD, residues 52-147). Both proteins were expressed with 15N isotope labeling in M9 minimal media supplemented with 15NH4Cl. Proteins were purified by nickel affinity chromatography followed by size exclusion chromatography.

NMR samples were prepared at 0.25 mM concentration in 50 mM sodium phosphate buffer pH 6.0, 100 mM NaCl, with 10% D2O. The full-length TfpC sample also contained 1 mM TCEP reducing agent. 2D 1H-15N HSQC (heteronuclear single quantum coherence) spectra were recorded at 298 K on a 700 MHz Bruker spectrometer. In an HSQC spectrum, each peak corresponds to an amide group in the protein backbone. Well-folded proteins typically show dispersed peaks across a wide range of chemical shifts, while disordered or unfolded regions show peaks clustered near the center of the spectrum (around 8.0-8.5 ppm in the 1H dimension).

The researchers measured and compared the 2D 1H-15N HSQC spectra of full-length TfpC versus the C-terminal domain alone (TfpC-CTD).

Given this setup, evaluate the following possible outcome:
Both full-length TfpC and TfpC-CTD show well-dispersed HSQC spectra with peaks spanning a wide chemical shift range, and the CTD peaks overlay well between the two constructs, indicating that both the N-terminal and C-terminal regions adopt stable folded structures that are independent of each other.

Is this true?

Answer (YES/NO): NO